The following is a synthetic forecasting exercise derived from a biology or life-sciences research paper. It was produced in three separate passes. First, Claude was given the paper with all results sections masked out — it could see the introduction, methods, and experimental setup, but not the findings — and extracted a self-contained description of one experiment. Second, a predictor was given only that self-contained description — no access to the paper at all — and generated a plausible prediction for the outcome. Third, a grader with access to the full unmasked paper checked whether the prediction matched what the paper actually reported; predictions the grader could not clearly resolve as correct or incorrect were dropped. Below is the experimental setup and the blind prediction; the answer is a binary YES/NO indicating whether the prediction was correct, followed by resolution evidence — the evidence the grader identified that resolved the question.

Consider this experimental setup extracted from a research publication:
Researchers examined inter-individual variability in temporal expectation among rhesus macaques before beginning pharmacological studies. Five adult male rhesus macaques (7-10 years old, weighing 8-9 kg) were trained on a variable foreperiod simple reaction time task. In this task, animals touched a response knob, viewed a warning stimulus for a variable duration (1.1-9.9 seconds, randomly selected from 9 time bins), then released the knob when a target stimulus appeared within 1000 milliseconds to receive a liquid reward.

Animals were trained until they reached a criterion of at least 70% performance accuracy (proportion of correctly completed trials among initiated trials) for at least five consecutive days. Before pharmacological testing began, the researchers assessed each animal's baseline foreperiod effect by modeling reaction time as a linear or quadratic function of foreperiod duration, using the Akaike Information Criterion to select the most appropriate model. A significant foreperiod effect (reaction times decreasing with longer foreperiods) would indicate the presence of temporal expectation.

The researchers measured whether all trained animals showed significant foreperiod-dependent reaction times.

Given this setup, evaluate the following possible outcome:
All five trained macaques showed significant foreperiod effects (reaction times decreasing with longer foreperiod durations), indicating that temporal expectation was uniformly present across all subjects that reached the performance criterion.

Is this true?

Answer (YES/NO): NO